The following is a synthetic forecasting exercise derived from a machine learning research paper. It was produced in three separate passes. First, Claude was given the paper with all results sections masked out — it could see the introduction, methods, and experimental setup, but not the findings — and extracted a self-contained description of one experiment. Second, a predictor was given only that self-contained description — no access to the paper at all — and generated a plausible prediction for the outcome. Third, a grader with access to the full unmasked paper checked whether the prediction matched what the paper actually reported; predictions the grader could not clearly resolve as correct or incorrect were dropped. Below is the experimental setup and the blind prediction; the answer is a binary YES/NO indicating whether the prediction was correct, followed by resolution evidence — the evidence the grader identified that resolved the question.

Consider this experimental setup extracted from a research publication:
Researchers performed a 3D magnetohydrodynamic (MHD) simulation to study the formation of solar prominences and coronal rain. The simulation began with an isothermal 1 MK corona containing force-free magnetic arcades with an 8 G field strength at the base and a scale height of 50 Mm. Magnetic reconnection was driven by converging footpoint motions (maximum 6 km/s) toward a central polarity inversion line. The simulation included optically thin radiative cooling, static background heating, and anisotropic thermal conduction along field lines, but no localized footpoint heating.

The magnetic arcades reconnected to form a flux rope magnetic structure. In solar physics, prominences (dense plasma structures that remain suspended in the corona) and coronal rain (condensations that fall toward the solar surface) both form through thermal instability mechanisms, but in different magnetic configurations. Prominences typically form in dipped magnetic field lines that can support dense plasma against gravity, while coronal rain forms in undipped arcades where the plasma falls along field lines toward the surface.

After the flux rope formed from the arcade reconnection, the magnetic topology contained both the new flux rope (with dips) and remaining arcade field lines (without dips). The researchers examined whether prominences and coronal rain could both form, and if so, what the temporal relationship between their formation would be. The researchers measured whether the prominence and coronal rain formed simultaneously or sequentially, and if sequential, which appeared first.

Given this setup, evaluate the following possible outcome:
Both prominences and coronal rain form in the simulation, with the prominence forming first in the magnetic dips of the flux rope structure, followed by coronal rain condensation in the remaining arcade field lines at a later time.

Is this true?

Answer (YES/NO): NO